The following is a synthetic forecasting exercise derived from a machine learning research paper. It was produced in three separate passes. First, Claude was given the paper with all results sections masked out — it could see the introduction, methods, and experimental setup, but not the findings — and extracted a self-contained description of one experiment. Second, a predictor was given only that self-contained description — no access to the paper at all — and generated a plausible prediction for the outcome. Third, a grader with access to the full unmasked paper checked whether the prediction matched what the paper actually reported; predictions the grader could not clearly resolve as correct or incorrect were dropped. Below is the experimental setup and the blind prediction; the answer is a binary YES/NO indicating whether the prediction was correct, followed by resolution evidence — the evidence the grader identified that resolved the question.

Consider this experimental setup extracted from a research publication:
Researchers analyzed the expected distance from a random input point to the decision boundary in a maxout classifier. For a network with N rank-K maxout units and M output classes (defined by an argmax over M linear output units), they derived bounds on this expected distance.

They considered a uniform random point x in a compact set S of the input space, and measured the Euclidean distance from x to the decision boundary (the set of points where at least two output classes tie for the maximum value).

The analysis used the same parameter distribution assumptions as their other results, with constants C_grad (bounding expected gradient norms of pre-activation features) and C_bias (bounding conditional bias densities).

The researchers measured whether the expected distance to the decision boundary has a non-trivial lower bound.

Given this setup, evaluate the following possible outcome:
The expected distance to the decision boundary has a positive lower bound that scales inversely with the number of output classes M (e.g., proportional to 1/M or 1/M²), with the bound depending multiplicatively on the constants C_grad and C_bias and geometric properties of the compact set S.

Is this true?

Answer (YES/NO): NO